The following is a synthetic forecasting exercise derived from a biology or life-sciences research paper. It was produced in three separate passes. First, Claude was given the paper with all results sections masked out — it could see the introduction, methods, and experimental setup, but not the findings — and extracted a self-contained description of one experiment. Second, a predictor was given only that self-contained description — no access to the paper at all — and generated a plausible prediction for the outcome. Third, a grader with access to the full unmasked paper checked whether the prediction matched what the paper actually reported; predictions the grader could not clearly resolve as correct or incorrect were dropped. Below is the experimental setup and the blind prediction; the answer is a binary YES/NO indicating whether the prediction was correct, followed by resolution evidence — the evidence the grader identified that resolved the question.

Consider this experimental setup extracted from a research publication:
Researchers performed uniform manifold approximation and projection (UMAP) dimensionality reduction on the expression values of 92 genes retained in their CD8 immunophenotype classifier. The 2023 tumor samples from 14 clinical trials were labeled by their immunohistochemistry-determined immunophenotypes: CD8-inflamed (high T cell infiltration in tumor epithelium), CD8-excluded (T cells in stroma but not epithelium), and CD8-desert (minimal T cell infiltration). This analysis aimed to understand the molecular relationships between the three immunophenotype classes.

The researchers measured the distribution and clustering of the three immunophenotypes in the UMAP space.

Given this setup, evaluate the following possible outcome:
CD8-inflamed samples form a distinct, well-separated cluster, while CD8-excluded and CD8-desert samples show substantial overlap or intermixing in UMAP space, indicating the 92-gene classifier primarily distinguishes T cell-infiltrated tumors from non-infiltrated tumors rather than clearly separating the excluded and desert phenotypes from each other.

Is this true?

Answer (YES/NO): NO